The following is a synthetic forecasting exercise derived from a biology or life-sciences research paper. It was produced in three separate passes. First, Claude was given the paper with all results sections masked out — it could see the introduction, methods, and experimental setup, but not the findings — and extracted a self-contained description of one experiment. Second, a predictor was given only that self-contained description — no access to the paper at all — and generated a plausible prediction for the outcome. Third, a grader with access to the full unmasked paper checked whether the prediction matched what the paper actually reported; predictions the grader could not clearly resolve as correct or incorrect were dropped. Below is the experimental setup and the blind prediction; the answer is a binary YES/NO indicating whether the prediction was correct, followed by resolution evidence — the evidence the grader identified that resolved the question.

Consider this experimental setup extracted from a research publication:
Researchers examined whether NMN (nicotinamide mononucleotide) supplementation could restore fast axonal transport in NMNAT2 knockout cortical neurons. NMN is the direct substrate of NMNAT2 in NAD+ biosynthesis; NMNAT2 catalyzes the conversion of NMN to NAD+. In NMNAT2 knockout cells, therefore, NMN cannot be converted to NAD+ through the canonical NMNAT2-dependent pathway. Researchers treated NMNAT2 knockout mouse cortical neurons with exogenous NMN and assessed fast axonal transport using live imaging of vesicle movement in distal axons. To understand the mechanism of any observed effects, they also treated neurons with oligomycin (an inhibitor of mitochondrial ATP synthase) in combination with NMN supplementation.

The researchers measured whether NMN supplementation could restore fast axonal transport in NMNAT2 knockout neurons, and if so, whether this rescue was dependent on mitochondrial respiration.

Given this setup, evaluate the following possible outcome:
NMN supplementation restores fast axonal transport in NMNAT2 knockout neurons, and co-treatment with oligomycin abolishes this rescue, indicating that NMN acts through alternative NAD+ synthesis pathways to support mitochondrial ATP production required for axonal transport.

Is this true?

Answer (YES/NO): NO